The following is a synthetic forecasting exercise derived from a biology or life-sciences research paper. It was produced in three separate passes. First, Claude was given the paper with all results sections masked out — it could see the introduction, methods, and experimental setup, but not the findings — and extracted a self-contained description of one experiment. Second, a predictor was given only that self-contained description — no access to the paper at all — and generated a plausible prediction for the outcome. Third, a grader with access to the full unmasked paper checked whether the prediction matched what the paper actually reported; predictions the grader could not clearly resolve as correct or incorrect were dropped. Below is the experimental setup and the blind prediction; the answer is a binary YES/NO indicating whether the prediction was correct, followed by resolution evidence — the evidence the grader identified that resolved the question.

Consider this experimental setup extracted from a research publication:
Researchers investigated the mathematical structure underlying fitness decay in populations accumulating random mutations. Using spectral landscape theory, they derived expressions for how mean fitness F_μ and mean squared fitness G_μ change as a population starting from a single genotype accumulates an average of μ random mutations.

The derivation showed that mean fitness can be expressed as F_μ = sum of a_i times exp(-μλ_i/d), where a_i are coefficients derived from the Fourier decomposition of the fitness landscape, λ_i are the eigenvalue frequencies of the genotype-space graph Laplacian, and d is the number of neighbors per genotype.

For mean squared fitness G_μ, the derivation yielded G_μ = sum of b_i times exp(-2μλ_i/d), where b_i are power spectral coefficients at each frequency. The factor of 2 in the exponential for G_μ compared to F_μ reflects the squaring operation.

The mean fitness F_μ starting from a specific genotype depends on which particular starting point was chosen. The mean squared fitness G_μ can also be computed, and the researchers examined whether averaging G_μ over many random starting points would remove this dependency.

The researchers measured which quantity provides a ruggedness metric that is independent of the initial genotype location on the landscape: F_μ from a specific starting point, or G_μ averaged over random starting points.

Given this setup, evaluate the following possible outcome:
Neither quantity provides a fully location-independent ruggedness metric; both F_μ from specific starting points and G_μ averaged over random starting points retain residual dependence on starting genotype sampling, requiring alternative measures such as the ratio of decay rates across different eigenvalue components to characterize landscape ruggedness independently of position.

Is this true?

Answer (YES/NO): NO